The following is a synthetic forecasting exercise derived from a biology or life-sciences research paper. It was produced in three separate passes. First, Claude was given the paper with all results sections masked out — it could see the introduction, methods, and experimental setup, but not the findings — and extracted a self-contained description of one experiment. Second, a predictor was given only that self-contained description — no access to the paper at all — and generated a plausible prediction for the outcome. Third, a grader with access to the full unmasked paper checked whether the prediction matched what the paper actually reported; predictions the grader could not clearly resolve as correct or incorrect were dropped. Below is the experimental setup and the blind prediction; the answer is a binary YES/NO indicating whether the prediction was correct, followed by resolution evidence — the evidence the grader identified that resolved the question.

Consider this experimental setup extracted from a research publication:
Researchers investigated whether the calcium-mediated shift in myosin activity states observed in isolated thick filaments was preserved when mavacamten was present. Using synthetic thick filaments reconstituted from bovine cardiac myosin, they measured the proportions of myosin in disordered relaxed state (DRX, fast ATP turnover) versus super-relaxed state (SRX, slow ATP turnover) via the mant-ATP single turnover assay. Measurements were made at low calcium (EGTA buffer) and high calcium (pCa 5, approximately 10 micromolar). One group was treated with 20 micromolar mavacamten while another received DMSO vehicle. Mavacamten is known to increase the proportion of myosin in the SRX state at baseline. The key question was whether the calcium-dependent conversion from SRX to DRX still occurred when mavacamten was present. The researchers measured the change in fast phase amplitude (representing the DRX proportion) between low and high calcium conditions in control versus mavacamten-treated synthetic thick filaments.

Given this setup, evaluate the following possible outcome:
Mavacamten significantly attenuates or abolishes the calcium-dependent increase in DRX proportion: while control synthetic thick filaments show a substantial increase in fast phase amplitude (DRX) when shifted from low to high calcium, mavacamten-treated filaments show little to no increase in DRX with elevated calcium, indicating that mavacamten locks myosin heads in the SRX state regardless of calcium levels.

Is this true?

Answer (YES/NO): NO